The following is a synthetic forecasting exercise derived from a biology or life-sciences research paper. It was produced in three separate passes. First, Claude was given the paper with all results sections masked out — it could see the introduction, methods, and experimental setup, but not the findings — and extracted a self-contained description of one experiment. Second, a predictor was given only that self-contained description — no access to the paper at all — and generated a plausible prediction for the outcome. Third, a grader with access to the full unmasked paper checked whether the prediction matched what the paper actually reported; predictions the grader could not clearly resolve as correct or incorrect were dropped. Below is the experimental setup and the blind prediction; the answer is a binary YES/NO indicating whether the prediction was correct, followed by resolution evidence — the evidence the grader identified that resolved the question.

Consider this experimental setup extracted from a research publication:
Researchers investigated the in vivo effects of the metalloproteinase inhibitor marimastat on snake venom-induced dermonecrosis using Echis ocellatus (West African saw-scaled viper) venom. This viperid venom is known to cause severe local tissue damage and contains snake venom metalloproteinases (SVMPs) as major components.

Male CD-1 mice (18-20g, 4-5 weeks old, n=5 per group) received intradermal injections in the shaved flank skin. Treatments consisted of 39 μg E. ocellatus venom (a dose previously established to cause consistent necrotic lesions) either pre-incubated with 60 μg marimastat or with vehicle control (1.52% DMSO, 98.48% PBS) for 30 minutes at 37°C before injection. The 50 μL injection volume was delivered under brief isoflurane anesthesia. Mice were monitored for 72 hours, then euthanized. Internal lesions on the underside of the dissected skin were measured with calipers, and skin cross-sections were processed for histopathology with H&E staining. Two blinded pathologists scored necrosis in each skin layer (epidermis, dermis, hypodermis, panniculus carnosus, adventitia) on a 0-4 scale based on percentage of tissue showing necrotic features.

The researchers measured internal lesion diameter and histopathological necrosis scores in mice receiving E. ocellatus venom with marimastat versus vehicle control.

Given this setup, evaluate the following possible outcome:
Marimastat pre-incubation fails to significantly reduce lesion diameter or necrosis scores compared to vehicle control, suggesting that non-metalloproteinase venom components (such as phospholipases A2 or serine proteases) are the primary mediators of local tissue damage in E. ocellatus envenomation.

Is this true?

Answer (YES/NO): NO